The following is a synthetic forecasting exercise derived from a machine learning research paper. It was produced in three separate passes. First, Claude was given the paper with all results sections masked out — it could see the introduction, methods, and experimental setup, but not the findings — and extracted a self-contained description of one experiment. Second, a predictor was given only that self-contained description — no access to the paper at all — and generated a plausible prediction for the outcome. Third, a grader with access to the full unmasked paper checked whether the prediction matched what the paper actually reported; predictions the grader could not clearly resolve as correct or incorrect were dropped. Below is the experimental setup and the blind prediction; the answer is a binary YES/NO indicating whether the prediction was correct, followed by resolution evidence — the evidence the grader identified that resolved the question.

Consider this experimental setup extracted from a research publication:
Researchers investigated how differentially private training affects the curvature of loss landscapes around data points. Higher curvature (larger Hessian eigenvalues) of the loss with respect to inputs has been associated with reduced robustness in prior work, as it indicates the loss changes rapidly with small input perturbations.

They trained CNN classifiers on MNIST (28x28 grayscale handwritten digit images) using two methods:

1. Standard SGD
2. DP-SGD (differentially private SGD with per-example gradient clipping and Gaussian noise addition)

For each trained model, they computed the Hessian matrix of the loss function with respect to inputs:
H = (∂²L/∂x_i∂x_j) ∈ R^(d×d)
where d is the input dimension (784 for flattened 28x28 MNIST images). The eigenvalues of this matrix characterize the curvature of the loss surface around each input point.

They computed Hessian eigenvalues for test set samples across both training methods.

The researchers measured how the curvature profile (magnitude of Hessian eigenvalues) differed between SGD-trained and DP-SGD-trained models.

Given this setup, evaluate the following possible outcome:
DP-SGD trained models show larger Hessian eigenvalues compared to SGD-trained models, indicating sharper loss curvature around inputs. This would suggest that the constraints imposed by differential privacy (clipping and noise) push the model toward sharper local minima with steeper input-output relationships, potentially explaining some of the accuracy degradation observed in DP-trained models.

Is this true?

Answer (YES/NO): YES